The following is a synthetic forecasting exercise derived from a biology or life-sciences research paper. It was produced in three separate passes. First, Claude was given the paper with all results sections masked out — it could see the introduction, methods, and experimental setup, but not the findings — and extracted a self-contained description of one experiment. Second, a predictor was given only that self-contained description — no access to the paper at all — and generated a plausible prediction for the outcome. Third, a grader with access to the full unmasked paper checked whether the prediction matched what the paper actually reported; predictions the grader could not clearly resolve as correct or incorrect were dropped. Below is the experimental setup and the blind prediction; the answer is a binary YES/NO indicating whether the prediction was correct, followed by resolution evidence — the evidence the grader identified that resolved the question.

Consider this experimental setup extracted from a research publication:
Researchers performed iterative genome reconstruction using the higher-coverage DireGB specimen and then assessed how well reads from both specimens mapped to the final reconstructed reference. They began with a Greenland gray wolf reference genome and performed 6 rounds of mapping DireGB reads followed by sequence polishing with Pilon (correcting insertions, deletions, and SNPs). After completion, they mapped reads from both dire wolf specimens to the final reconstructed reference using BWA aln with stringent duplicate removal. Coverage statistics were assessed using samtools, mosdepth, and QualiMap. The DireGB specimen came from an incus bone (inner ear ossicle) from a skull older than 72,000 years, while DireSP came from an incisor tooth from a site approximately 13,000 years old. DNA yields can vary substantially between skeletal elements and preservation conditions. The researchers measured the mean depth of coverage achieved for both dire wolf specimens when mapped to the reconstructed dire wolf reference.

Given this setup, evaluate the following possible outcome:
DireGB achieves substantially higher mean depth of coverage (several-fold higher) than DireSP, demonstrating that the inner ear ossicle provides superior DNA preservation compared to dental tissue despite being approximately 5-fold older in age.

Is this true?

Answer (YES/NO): YES